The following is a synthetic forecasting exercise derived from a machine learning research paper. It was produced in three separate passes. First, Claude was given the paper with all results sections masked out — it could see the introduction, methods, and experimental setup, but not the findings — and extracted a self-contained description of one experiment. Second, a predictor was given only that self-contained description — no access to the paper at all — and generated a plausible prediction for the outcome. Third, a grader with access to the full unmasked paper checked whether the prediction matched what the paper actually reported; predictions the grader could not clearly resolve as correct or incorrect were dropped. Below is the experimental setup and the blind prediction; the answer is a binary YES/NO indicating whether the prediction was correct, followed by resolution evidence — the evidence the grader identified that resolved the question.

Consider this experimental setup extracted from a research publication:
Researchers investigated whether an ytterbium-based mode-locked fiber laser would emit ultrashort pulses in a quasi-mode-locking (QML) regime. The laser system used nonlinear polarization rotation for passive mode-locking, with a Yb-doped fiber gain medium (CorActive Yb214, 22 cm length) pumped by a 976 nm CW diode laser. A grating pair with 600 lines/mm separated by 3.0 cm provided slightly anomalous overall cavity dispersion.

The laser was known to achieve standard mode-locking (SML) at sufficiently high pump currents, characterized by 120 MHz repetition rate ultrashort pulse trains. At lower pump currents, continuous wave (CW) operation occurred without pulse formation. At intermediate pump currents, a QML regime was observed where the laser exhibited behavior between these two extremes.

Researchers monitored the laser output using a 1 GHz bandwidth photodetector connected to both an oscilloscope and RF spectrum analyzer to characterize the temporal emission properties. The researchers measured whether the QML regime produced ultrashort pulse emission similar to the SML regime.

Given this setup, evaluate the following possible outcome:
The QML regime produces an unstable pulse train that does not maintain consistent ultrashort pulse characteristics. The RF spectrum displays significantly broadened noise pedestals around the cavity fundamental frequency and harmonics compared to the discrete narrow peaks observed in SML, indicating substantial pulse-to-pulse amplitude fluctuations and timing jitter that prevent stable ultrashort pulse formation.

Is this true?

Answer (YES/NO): NO